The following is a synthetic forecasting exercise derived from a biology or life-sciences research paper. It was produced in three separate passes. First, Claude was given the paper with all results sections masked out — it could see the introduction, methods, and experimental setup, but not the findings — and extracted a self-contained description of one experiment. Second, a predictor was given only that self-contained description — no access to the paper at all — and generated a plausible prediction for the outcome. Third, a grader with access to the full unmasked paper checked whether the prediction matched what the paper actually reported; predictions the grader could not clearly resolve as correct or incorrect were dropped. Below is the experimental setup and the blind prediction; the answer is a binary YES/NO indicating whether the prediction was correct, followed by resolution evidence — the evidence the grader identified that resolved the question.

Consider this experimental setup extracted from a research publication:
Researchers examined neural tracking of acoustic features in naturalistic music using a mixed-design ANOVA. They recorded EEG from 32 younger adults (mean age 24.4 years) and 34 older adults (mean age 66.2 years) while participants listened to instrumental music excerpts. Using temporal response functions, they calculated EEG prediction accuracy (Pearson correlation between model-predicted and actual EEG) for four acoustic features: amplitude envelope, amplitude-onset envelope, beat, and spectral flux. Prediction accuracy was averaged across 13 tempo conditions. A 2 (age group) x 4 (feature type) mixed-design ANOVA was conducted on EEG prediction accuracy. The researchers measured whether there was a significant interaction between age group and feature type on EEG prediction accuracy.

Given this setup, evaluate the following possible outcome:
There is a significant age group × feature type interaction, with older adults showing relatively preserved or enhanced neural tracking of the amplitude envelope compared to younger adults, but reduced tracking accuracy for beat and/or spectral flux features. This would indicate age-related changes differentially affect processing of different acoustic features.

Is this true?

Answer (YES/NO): NO